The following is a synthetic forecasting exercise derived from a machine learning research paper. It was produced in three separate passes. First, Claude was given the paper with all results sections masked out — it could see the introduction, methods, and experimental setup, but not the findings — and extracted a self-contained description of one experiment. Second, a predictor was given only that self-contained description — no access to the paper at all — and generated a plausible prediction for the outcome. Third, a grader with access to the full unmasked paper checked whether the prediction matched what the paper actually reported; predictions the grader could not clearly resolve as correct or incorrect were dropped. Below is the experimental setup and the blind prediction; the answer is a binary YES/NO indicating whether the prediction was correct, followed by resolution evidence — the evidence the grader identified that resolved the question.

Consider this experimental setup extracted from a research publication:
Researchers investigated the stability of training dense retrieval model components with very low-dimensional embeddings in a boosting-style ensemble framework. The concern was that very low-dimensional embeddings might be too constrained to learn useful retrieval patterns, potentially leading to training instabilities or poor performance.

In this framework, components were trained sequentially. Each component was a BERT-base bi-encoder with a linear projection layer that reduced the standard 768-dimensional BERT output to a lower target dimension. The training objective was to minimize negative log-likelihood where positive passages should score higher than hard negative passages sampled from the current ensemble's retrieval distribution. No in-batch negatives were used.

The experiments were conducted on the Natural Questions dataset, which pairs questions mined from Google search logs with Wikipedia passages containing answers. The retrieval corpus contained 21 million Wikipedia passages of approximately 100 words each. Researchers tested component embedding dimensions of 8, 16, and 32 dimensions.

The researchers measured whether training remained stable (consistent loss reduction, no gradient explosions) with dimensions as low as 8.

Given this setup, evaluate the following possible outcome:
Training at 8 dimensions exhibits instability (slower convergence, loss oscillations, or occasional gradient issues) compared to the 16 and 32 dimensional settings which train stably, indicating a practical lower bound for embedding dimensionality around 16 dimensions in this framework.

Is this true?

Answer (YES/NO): NO